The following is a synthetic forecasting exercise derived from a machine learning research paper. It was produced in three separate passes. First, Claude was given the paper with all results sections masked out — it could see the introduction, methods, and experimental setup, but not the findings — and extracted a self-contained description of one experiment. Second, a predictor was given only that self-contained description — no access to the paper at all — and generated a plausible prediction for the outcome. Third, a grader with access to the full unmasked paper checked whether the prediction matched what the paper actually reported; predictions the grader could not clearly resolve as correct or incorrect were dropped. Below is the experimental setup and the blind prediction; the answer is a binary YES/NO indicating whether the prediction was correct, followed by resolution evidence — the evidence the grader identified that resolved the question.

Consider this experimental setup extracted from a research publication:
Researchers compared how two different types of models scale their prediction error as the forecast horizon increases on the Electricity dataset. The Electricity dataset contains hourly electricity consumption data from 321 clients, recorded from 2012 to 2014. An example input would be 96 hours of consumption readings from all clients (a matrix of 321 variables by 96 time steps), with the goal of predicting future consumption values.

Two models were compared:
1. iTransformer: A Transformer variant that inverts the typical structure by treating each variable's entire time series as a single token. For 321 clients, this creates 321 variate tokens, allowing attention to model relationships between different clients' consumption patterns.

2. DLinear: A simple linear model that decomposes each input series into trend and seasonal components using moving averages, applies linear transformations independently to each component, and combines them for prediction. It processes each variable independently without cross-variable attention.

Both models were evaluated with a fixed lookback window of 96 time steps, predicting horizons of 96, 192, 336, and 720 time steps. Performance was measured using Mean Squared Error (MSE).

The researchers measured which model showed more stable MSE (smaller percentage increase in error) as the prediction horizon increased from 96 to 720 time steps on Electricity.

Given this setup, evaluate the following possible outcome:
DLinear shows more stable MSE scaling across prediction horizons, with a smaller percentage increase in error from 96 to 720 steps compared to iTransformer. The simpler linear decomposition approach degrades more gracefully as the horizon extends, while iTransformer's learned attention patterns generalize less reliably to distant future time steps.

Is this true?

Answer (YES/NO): YES